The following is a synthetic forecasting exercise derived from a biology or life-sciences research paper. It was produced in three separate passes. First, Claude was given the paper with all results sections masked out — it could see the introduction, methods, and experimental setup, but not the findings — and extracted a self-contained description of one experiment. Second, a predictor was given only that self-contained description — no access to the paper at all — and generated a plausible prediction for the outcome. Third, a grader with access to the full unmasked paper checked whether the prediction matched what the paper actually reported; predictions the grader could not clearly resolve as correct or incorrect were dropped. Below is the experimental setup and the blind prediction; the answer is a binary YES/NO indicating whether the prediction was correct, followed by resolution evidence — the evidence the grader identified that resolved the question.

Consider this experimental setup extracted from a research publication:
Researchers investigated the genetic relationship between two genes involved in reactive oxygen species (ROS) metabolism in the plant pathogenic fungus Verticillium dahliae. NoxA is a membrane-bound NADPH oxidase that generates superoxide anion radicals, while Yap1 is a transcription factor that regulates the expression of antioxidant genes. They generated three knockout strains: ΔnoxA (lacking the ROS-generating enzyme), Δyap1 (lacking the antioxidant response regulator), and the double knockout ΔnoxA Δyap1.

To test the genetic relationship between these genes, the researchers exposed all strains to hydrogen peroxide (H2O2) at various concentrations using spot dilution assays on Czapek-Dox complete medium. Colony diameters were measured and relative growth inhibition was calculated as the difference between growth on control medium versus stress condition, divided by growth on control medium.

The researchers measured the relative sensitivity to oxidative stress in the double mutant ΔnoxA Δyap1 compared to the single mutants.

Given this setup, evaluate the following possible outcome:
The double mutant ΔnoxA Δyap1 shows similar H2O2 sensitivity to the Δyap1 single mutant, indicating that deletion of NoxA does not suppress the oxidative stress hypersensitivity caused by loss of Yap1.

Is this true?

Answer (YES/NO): NO